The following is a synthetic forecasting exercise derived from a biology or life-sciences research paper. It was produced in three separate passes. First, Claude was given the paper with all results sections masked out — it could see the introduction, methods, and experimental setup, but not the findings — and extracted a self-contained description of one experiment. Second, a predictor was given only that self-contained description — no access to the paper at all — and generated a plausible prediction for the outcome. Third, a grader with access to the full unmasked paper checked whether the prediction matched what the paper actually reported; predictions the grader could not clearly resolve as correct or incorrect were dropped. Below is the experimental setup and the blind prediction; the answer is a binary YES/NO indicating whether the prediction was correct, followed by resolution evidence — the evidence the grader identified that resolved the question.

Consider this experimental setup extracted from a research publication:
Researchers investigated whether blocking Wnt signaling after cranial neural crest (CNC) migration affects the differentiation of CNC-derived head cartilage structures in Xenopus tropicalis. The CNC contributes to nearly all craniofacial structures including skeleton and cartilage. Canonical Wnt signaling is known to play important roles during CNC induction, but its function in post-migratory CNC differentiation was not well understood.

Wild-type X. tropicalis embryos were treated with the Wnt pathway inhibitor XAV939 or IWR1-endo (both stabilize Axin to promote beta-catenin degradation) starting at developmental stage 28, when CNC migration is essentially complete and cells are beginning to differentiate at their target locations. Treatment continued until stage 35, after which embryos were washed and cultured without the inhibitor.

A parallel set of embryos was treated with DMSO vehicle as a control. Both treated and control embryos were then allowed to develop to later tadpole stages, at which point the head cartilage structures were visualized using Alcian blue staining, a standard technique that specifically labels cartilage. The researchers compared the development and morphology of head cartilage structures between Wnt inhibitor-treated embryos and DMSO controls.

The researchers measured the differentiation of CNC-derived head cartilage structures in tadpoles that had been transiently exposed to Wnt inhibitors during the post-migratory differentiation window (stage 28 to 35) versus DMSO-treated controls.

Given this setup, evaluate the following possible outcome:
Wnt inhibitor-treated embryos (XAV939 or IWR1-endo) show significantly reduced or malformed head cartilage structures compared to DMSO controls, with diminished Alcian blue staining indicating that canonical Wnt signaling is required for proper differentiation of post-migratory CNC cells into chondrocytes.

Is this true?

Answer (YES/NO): YES